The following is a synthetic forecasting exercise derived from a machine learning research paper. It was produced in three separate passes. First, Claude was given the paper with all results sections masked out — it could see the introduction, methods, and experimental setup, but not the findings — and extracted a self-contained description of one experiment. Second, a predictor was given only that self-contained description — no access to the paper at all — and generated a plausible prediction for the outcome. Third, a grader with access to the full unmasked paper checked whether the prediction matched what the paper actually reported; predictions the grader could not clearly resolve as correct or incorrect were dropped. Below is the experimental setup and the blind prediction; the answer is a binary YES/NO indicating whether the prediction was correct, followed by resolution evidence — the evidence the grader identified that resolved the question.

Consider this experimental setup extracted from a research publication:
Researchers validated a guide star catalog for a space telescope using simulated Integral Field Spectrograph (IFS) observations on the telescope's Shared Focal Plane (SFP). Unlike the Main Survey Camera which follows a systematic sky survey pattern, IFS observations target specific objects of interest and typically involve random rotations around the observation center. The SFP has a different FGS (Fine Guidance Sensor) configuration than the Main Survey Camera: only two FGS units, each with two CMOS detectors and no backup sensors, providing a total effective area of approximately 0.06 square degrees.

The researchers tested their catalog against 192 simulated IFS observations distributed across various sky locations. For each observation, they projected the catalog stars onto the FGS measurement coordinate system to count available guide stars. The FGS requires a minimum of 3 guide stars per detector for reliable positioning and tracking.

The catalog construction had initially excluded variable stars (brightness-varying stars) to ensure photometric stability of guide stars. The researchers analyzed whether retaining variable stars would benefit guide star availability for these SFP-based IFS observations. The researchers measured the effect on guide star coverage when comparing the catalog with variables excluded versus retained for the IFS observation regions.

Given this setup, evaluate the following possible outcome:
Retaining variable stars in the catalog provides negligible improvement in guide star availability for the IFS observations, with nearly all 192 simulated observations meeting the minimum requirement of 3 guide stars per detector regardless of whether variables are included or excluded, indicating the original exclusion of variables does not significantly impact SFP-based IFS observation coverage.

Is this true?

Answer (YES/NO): NO